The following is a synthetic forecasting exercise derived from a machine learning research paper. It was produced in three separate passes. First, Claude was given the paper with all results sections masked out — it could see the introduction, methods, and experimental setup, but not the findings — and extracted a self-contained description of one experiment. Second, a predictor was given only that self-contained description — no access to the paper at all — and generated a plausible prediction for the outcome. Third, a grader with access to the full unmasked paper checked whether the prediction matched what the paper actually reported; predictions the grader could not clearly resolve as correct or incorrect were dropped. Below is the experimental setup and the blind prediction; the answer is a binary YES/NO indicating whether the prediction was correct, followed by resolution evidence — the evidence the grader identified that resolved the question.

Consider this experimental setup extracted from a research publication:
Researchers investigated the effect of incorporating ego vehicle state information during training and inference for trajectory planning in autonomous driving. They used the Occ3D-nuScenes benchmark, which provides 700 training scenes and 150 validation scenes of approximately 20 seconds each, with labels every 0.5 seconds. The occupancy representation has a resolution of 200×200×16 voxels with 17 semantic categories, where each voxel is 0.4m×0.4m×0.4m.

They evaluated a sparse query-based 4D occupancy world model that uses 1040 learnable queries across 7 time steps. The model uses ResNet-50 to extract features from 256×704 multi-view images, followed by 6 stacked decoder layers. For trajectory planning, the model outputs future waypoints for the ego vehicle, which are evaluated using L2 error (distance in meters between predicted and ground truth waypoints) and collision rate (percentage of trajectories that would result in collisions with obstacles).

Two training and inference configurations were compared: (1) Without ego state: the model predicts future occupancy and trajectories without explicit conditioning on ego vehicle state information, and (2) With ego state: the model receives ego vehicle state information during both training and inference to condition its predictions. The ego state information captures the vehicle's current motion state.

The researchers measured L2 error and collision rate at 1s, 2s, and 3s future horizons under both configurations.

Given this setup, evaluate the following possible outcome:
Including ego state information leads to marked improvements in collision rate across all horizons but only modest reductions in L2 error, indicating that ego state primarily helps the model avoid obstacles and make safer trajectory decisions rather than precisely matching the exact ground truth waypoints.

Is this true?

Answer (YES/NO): NO